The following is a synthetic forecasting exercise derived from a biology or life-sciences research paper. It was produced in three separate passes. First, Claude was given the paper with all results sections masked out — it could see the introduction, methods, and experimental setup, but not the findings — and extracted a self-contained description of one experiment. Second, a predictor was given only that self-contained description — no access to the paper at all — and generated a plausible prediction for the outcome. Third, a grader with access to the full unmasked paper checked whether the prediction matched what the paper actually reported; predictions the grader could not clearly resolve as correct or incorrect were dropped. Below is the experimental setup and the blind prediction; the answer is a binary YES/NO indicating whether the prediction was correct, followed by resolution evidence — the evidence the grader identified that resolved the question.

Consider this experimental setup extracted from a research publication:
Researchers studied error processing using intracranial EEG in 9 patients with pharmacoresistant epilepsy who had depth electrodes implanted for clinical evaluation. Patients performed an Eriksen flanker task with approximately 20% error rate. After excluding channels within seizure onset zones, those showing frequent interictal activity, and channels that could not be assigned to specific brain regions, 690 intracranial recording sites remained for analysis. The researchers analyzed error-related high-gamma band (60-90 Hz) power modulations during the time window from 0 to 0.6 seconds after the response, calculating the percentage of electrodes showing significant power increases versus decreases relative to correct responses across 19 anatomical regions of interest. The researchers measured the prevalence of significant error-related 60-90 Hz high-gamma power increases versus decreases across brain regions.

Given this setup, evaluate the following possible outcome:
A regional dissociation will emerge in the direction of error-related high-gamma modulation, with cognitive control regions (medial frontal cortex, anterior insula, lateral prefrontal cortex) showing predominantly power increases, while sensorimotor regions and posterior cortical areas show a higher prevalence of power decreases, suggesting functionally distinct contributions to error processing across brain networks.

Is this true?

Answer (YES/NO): NO